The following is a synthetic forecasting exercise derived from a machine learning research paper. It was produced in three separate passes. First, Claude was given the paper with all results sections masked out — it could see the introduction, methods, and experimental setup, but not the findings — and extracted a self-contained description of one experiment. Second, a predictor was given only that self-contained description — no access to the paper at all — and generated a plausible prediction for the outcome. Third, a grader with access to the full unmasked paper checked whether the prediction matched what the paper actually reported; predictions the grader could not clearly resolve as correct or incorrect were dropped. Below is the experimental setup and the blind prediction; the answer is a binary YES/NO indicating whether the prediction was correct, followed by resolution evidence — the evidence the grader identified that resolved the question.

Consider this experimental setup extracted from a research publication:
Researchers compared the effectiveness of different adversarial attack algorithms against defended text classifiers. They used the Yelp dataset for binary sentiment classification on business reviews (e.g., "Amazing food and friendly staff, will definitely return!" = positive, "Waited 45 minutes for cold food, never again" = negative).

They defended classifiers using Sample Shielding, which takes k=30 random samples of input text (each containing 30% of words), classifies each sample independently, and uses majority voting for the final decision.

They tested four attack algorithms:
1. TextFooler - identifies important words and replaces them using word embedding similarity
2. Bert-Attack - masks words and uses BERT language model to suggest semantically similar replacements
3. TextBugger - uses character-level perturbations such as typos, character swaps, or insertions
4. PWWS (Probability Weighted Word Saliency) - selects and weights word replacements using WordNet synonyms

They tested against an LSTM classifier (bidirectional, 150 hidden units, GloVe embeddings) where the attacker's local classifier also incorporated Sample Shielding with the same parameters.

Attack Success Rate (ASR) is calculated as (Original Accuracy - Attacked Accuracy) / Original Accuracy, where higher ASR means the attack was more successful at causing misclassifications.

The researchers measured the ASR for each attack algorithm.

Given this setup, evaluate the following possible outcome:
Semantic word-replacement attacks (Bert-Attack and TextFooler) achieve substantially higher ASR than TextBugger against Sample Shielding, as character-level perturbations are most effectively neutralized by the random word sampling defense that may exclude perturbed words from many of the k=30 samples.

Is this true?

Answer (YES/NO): NO